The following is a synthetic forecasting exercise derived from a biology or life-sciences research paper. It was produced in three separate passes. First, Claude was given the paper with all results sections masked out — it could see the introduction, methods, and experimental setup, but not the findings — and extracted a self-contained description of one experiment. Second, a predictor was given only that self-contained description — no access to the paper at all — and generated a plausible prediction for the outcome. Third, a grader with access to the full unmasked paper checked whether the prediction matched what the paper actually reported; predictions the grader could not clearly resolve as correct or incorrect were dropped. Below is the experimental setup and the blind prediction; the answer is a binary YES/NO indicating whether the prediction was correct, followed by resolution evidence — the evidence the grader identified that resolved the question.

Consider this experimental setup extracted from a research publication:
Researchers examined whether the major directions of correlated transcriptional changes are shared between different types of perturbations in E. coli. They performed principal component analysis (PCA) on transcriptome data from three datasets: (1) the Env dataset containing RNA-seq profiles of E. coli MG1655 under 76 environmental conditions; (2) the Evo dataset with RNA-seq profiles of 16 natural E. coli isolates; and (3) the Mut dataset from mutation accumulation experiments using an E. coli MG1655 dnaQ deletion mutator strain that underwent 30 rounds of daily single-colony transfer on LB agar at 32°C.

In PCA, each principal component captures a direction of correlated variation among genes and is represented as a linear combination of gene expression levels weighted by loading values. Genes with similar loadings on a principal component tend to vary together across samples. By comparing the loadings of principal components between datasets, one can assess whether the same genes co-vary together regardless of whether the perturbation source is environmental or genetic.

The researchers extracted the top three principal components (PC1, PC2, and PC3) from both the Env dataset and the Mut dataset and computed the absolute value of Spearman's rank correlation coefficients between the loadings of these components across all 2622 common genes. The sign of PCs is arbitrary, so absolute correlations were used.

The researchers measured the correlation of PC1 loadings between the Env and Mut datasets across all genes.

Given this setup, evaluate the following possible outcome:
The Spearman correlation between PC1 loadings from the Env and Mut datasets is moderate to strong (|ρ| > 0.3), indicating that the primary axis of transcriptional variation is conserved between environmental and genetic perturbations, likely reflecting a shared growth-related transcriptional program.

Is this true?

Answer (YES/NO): YES